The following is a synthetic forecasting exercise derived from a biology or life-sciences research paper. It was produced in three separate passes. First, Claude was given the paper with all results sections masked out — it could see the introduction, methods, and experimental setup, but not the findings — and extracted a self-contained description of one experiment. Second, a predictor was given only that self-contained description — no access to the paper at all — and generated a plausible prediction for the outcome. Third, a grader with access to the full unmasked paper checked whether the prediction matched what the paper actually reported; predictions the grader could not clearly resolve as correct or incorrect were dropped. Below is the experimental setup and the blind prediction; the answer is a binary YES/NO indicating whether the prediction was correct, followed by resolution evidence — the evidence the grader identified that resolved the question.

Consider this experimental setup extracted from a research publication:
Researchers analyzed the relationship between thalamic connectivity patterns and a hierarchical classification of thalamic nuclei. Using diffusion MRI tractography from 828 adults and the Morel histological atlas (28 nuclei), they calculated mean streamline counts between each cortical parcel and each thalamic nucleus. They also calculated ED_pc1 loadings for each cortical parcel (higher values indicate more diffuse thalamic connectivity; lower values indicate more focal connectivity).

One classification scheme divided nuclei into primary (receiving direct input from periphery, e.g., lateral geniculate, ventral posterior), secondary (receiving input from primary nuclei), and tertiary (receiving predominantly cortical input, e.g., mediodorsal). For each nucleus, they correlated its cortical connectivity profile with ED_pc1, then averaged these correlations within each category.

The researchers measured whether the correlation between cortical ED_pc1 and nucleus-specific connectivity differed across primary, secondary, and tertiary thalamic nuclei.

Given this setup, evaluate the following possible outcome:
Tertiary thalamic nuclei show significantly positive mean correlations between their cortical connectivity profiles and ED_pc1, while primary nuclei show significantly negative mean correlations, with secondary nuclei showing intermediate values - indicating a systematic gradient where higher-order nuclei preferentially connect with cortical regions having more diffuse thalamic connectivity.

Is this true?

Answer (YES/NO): NO